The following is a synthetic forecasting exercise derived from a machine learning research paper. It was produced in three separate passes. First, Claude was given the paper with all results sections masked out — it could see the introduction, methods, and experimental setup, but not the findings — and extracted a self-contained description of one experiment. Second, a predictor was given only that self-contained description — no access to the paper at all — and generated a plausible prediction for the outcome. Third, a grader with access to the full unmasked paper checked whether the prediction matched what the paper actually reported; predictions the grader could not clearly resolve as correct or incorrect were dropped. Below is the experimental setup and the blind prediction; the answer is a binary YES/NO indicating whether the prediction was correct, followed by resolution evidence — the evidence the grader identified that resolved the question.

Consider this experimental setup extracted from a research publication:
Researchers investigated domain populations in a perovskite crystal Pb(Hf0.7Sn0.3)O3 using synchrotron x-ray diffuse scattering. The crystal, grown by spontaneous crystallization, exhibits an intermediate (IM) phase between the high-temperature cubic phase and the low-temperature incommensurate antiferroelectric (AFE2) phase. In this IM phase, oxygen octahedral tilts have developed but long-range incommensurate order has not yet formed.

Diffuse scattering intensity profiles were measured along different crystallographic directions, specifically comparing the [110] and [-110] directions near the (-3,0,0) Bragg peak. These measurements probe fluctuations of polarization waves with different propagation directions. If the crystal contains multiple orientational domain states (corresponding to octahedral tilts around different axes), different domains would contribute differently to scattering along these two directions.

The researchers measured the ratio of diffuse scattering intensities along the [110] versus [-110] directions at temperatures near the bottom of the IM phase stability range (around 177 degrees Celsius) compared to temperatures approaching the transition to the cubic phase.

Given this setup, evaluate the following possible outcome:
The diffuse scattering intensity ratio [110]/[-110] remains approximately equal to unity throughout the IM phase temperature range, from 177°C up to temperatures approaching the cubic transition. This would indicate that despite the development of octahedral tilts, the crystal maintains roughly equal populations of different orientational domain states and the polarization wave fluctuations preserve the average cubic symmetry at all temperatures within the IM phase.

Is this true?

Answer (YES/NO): NO